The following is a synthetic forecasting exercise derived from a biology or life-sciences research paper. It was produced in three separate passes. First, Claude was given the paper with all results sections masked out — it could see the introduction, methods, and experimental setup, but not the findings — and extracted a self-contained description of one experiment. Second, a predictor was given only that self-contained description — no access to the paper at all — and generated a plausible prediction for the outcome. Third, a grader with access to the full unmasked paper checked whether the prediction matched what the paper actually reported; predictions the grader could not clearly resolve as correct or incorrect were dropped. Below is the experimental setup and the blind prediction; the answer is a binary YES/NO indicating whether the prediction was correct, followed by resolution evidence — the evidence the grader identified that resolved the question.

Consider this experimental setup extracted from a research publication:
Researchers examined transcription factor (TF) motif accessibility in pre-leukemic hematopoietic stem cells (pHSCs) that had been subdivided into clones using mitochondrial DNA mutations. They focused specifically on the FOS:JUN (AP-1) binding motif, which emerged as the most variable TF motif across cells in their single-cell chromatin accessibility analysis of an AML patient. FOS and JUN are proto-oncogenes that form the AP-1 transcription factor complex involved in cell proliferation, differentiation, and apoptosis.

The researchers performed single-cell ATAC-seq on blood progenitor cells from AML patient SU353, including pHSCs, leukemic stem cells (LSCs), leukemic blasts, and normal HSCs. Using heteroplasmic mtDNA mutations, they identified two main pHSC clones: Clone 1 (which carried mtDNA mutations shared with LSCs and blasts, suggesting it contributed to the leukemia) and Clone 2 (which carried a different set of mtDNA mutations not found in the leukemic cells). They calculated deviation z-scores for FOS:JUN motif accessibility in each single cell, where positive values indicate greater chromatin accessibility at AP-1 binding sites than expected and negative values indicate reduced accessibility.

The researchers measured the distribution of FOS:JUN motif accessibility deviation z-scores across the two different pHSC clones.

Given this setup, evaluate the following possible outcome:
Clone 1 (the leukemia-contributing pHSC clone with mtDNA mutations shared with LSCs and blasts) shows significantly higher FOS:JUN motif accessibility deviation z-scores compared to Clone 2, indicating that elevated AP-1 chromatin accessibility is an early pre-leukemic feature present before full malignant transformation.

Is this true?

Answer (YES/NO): NO